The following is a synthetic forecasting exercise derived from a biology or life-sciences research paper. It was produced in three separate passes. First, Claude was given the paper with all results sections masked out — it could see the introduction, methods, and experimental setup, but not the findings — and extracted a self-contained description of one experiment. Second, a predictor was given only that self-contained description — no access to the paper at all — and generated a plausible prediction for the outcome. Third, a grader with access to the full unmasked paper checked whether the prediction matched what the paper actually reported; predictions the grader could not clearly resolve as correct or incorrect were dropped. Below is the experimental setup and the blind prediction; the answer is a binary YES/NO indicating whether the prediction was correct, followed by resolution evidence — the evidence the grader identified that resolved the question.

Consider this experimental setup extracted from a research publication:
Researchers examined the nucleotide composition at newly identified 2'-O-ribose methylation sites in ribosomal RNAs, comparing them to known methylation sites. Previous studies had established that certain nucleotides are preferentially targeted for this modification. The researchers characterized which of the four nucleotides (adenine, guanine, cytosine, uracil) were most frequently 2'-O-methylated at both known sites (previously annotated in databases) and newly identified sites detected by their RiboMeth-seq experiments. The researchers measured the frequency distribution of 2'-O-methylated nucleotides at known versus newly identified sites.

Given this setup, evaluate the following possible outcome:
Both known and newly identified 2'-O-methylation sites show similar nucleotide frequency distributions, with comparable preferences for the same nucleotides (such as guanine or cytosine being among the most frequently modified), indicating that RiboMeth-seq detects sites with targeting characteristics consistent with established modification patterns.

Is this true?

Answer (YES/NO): NO